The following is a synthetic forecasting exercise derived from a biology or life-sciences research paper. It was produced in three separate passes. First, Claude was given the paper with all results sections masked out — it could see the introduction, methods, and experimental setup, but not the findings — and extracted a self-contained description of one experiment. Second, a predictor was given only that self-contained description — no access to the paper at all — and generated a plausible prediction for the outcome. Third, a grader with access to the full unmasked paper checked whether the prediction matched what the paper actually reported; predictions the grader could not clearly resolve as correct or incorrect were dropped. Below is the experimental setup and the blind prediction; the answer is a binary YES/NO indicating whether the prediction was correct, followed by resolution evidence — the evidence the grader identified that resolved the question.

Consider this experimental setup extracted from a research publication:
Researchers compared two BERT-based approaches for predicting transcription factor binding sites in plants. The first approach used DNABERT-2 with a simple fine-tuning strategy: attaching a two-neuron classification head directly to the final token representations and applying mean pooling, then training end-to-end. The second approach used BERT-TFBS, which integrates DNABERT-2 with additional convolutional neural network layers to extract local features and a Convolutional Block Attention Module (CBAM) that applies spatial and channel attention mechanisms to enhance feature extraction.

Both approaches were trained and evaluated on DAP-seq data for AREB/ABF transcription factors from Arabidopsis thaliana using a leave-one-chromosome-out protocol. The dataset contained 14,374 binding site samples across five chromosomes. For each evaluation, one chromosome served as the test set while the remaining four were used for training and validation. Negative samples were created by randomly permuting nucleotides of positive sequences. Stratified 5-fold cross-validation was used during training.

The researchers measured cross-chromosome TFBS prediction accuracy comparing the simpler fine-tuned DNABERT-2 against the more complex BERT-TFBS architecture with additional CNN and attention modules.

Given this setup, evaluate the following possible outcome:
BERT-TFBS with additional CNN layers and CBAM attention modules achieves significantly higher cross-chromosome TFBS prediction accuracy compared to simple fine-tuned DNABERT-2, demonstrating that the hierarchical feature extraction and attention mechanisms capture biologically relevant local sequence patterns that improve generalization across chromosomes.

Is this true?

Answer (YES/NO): NO